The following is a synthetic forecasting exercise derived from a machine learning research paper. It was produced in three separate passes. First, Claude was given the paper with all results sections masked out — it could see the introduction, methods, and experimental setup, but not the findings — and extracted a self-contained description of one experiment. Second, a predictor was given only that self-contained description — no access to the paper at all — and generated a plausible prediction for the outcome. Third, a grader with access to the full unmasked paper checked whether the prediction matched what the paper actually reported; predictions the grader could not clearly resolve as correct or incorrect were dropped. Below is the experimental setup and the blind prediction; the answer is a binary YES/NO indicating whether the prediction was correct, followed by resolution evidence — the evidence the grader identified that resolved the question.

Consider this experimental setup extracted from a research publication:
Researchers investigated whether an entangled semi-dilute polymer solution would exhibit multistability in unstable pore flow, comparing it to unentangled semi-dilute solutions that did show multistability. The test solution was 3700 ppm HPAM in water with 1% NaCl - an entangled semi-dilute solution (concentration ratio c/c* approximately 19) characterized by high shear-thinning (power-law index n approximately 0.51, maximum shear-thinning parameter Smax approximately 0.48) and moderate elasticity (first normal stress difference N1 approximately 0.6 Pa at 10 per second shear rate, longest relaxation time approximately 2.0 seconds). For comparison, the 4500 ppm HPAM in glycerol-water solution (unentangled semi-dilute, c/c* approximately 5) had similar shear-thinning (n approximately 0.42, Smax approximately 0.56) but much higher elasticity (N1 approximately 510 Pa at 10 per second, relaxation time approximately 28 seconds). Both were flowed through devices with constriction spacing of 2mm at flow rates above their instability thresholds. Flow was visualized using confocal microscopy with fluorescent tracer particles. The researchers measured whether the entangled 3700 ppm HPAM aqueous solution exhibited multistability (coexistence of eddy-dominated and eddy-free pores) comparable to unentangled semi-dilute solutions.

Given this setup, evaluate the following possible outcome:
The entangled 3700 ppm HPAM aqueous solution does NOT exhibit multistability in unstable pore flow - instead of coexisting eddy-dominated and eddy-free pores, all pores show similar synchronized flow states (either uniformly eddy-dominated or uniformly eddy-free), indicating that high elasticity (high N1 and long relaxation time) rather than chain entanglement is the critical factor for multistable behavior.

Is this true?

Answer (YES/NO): YES